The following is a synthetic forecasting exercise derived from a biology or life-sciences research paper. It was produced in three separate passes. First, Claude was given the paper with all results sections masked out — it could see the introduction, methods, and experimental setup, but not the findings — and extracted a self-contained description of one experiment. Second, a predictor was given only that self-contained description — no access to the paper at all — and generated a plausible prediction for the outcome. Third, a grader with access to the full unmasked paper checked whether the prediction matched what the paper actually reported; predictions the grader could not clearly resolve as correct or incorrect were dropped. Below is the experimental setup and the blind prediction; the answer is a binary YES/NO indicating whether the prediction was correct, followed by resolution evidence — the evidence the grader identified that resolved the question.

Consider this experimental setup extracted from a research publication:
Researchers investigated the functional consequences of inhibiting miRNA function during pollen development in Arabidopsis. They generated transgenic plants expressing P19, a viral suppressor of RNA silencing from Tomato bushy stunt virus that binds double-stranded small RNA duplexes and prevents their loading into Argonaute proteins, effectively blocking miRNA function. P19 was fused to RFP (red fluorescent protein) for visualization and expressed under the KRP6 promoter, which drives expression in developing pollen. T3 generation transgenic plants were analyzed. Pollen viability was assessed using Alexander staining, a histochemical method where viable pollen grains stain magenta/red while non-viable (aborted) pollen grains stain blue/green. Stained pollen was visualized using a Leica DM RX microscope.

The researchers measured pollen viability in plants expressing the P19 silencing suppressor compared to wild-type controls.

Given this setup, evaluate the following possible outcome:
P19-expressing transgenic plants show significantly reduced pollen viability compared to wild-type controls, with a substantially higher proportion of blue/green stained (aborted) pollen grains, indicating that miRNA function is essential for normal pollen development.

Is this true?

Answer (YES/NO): YES